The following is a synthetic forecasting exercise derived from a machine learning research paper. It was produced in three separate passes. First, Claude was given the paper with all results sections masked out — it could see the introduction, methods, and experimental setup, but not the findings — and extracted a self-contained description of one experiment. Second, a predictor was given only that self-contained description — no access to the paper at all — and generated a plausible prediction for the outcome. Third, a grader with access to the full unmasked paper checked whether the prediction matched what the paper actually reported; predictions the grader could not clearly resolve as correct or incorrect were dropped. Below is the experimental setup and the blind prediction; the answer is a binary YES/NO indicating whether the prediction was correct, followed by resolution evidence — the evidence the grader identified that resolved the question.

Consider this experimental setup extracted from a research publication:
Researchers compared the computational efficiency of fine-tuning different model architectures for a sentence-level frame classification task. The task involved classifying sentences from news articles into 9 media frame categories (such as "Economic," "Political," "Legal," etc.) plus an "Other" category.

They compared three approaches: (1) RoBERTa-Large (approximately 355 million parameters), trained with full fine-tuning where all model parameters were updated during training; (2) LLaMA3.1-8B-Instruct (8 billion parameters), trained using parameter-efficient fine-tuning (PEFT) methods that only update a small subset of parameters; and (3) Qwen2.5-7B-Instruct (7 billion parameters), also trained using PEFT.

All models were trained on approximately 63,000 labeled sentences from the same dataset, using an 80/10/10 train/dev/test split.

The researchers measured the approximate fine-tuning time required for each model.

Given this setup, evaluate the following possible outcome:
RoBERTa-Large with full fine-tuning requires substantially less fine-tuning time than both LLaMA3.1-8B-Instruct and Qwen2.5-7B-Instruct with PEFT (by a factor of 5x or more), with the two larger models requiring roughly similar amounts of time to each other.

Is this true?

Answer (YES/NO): YES